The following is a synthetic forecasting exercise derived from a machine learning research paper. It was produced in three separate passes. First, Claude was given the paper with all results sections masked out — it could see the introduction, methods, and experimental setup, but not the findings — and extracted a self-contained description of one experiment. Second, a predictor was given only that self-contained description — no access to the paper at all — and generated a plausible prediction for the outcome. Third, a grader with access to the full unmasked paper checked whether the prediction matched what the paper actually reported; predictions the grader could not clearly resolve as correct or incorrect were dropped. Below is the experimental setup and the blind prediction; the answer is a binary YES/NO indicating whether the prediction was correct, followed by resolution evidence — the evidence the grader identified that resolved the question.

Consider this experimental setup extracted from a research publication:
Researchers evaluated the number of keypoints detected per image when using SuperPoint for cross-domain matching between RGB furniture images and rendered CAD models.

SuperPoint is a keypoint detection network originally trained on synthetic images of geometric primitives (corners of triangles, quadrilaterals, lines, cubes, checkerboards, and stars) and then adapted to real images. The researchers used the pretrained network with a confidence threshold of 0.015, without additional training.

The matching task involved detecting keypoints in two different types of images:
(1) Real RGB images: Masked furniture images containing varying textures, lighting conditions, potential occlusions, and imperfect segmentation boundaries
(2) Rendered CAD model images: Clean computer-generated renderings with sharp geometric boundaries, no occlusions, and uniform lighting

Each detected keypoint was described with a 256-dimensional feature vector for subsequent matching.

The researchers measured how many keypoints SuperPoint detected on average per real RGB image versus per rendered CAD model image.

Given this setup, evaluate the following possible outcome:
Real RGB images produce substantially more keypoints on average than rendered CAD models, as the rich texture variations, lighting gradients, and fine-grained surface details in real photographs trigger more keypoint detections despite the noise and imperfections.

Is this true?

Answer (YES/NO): YES